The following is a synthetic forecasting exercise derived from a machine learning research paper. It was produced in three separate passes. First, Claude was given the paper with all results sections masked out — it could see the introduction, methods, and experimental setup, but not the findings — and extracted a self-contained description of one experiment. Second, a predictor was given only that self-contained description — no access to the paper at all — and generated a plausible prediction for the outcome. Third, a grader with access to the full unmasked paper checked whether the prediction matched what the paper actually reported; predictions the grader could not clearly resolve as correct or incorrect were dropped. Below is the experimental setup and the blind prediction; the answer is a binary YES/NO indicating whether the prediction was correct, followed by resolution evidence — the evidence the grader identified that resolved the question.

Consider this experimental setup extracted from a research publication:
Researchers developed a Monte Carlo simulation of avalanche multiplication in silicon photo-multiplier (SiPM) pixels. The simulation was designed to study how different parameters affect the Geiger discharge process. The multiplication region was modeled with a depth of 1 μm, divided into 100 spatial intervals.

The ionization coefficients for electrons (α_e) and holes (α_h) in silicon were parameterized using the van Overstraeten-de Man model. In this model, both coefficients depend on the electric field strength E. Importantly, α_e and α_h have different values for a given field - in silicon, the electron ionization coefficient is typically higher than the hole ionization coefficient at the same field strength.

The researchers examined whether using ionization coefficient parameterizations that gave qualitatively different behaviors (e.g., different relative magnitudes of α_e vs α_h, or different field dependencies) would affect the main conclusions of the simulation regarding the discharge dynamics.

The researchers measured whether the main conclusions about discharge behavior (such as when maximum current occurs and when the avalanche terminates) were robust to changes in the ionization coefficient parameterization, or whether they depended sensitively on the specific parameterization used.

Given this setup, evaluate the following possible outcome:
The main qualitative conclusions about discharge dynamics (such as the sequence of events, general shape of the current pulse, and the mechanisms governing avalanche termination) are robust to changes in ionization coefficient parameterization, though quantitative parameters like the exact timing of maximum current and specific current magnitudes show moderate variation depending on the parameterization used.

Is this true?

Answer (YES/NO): NO